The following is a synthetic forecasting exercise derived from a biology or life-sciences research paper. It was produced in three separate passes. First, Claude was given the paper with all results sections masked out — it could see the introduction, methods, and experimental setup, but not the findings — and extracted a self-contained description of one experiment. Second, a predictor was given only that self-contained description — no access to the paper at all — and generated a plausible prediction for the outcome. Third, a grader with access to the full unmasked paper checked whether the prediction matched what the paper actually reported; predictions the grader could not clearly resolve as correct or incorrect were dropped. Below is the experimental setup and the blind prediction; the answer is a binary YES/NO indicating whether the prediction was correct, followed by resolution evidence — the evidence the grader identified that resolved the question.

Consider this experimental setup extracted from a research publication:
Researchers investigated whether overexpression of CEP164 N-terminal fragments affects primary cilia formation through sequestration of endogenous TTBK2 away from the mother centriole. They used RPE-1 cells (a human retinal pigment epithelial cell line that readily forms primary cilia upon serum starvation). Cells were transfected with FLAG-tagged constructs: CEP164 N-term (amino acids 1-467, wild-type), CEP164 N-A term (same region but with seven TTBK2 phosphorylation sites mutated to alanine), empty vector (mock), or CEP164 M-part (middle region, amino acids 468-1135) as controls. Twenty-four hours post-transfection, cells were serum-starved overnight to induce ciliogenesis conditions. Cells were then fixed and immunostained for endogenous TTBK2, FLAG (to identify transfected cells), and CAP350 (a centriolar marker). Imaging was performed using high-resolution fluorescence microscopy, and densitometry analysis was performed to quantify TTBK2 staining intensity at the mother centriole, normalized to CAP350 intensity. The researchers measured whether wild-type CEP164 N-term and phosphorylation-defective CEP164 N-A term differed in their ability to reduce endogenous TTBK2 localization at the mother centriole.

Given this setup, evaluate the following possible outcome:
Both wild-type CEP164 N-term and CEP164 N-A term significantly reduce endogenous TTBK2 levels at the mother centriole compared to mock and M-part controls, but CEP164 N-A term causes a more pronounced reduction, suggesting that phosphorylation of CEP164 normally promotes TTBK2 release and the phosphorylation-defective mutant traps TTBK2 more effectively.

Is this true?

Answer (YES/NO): NO